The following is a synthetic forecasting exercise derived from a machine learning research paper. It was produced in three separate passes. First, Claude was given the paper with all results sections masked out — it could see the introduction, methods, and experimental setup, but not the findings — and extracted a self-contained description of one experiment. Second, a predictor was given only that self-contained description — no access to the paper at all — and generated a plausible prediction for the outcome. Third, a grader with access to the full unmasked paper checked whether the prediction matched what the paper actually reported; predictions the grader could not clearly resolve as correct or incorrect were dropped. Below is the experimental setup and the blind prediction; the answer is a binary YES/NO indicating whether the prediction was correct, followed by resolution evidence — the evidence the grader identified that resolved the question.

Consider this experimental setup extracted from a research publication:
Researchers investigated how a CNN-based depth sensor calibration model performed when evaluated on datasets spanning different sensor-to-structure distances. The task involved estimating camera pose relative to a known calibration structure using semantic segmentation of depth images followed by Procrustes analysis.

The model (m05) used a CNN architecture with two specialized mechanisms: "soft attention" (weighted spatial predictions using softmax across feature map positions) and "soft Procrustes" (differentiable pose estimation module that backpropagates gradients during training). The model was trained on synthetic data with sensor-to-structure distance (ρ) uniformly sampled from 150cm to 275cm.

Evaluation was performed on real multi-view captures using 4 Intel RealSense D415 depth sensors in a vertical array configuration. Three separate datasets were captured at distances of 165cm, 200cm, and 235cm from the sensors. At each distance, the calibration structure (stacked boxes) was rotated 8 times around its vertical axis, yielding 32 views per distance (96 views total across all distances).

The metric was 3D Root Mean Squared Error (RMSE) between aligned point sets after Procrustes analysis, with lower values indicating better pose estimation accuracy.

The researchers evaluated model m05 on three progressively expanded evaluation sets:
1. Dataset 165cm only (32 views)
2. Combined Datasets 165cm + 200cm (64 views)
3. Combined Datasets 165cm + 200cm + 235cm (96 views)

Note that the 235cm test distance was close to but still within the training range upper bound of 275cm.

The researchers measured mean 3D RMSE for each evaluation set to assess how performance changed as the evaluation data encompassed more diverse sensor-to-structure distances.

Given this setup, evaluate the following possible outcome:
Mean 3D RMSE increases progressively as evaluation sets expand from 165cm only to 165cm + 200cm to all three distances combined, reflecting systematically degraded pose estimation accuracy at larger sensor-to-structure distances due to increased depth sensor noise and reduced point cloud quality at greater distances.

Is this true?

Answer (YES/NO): YES